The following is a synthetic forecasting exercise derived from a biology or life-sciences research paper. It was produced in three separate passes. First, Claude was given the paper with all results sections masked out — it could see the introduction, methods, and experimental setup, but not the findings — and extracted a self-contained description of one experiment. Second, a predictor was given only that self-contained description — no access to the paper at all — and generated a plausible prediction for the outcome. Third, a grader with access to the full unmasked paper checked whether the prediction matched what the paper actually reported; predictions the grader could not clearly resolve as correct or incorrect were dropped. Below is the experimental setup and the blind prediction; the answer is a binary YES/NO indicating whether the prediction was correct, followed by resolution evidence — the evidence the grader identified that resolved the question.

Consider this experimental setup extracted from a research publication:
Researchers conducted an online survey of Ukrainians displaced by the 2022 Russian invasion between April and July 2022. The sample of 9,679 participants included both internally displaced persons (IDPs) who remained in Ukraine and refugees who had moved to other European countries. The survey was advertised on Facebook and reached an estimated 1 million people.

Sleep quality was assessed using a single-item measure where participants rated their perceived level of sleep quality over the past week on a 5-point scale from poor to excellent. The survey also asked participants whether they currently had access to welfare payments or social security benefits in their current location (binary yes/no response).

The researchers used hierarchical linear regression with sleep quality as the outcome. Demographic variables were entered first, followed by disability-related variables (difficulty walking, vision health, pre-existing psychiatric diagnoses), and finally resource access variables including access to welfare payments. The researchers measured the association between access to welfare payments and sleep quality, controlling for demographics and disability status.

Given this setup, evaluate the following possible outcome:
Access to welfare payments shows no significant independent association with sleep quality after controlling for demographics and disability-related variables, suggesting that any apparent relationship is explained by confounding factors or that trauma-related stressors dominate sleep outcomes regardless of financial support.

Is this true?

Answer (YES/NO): NO